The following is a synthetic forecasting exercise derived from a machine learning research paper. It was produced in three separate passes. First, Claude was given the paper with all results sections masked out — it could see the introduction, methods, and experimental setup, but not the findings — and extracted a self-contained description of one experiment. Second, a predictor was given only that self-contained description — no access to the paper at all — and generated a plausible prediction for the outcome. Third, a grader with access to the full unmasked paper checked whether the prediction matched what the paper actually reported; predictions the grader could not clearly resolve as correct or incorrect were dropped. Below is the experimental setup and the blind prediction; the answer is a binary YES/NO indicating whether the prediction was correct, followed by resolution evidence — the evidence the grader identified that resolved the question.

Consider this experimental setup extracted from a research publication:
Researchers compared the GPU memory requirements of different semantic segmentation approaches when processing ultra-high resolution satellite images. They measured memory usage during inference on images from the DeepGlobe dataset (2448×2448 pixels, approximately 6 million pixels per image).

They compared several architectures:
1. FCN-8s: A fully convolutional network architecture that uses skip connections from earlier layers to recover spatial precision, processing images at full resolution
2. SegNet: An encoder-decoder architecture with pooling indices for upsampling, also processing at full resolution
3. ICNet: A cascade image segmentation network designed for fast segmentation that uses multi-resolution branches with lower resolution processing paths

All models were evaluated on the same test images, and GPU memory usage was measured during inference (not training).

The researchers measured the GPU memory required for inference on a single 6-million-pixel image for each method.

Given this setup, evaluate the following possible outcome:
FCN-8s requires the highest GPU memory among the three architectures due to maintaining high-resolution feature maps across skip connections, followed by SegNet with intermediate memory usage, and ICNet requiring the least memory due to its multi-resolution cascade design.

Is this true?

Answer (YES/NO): NO